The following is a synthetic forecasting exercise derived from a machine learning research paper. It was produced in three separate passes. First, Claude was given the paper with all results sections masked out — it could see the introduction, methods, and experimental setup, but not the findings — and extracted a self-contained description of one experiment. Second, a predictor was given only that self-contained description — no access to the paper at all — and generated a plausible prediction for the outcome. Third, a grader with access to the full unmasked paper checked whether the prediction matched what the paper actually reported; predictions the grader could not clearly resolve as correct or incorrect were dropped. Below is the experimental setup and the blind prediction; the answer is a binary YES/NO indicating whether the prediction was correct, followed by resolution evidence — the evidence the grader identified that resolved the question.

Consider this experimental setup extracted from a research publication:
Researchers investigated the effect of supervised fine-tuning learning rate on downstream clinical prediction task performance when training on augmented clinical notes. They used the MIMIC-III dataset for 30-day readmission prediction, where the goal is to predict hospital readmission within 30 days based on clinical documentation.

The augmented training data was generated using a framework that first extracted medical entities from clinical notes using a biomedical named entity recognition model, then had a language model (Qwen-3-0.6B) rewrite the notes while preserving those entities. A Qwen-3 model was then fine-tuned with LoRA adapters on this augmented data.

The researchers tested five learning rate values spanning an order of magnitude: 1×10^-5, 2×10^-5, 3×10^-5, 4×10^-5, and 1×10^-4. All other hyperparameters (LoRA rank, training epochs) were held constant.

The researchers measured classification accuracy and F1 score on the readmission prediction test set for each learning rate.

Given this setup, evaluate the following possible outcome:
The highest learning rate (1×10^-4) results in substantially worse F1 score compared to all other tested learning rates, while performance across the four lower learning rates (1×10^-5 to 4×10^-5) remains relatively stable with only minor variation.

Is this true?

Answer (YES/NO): NO